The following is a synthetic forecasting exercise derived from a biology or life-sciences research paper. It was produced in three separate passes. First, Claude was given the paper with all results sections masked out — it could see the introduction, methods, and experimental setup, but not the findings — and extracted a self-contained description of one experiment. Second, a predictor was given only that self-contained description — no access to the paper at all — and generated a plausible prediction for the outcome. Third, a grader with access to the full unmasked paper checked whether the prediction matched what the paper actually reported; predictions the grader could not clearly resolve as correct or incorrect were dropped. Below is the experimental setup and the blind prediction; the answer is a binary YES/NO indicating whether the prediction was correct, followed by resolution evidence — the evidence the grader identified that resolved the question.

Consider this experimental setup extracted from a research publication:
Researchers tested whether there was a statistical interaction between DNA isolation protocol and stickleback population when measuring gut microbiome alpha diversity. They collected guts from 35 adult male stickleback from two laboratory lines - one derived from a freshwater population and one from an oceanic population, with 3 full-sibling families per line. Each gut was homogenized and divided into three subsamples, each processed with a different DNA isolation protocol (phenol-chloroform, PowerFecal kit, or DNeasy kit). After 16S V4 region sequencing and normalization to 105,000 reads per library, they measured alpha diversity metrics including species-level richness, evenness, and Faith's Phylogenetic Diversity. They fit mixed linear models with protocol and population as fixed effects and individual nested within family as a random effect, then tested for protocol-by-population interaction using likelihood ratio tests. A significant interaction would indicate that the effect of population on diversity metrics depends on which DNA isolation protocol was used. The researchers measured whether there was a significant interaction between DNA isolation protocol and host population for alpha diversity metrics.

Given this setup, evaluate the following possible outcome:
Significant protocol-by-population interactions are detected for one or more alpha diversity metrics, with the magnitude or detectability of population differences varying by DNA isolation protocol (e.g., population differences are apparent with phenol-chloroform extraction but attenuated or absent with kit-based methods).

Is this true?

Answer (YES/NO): YES